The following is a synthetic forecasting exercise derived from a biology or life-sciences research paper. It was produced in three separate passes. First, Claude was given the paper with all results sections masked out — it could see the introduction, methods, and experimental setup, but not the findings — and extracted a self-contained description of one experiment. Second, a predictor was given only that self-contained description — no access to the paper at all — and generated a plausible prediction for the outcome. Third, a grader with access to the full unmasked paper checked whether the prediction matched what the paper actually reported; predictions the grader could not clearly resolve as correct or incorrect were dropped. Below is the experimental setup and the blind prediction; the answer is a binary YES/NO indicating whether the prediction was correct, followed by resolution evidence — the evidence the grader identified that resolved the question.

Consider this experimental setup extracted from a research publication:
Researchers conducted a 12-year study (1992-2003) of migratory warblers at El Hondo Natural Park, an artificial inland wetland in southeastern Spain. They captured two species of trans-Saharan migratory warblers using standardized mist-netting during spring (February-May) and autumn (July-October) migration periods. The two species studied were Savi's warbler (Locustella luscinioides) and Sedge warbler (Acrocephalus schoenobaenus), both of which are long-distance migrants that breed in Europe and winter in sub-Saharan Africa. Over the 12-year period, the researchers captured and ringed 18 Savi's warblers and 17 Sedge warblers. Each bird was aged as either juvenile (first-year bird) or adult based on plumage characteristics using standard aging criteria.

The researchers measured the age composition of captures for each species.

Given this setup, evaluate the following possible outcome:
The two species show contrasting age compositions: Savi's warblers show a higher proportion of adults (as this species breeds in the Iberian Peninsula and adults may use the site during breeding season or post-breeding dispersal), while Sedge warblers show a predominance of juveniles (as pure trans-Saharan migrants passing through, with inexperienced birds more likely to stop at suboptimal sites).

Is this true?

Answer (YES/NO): NO